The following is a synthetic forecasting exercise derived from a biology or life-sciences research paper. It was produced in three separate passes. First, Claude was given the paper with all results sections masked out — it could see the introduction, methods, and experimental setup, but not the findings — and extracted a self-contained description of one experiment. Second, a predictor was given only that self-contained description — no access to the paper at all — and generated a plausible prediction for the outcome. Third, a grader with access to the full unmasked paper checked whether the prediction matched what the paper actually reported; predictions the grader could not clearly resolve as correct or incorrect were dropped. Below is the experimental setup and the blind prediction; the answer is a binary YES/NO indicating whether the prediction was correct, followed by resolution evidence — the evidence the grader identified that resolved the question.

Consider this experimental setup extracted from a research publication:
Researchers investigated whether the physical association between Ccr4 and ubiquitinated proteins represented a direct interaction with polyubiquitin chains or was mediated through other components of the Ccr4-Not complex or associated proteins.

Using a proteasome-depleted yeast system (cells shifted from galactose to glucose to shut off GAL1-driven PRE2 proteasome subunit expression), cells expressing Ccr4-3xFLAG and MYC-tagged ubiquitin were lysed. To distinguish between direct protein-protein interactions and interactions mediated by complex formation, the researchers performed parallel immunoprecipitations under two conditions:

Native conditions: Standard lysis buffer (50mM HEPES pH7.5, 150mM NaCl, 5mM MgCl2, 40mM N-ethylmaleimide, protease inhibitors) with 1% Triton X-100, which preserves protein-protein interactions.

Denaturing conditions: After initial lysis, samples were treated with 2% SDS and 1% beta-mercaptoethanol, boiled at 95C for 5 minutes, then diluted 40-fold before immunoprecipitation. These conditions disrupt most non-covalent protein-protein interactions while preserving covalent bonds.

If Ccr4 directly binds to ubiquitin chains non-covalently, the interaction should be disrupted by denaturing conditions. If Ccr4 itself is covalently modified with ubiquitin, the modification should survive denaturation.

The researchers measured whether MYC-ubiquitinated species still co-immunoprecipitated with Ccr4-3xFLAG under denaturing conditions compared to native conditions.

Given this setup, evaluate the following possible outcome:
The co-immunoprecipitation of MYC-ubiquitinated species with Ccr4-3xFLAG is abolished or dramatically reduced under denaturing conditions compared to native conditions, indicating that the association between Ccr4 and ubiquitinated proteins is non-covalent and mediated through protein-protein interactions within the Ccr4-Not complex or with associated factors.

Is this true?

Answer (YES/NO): YES